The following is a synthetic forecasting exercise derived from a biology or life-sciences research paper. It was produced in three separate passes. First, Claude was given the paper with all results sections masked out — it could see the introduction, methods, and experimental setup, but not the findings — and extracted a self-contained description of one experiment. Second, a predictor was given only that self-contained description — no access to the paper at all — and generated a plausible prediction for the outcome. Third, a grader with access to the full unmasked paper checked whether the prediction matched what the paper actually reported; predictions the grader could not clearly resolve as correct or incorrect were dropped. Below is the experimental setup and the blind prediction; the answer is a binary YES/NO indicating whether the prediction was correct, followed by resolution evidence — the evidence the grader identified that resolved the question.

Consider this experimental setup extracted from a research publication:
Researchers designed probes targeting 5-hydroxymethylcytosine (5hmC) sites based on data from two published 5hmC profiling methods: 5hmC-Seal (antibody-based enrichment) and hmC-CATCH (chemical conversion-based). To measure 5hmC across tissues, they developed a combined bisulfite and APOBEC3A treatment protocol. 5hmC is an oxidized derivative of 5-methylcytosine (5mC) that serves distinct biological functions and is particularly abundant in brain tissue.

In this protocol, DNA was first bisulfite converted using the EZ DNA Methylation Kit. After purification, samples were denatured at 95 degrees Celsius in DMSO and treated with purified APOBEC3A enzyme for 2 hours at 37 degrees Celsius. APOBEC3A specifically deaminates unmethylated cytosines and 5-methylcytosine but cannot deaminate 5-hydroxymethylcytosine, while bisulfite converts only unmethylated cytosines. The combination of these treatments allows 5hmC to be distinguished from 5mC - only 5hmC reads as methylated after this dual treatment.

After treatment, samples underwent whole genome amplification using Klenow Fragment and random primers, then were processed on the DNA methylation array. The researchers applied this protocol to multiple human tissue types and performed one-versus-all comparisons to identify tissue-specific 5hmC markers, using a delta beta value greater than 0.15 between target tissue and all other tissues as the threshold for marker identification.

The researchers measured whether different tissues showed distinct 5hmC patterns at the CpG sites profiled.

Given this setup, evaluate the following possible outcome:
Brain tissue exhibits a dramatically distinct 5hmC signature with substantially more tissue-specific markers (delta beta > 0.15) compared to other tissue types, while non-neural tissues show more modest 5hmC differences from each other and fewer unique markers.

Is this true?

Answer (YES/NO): YES